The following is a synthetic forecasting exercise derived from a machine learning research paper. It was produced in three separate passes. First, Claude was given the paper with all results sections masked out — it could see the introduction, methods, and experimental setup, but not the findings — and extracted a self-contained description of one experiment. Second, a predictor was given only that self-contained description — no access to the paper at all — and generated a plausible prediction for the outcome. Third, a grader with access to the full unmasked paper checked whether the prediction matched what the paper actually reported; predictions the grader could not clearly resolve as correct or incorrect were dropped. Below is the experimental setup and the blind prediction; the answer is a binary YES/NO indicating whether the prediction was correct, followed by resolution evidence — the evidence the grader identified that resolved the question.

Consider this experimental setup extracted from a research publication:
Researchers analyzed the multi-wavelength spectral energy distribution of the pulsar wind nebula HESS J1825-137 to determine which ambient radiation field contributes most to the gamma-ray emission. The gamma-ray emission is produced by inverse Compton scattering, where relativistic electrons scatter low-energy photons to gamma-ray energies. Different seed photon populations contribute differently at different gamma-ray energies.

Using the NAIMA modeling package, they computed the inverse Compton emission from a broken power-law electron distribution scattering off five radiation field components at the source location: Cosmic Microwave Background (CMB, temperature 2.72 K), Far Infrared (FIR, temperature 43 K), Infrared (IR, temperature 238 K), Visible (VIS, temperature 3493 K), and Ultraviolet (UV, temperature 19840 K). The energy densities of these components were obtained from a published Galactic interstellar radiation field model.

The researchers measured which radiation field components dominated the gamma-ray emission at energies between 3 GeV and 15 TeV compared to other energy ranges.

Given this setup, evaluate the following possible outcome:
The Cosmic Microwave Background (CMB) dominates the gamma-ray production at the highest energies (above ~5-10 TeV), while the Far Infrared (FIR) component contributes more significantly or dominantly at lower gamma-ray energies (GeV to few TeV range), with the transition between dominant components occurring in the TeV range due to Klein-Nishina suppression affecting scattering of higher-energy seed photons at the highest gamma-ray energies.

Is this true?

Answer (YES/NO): NO